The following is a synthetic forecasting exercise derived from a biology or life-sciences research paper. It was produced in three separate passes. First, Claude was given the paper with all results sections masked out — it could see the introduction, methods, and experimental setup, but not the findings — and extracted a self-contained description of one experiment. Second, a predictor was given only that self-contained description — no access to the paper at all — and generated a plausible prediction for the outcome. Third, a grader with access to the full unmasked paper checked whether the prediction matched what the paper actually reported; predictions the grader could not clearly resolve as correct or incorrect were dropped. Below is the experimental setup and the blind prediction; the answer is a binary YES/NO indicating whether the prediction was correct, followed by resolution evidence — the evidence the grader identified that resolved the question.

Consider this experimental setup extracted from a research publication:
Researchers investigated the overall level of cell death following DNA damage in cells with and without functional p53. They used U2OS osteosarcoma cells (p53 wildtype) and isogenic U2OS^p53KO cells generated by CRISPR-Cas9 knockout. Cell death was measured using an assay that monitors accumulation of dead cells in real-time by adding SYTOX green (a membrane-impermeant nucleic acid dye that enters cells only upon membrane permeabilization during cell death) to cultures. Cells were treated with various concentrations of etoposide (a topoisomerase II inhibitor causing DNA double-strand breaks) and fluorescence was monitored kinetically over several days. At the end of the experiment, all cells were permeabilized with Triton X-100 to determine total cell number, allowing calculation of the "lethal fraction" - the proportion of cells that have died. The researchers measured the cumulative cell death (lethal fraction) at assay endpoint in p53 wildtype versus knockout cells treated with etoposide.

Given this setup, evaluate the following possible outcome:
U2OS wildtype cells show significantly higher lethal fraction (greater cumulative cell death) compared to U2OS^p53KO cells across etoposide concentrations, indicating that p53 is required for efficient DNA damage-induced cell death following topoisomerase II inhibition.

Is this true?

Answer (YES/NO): NO